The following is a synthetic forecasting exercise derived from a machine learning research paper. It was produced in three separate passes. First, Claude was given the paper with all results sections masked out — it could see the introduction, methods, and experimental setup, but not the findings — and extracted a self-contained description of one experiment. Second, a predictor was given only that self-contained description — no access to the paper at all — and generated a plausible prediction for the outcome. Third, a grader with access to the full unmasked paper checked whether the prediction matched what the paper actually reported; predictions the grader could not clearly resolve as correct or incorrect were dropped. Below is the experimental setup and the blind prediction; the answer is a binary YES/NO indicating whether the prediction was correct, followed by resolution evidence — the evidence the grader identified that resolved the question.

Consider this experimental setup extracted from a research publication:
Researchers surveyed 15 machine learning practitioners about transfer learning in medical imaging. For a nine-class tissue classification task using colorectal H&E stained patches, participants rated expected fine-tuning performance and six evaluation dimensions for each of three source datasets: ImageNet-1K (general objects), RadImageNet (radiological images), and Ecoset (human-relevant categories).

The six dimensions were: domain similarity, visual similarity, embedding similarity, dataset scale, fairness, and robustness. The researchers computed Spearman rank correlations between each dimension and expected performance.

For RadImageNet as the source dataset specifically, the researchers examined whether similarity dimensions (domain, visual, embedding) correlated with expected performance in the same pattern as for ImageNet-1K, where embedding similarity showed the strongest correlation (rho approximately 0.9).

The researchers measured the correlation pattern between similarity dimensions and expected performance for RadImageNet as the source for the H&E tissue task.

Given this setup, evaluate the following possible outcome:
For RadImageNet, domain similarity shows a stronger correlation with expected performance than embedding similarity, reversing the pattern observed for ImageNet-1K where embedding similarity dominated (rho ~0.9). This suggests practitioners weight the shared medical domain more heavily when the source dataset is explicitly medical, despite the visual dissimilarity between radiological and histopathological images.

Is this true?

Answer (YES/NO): NO